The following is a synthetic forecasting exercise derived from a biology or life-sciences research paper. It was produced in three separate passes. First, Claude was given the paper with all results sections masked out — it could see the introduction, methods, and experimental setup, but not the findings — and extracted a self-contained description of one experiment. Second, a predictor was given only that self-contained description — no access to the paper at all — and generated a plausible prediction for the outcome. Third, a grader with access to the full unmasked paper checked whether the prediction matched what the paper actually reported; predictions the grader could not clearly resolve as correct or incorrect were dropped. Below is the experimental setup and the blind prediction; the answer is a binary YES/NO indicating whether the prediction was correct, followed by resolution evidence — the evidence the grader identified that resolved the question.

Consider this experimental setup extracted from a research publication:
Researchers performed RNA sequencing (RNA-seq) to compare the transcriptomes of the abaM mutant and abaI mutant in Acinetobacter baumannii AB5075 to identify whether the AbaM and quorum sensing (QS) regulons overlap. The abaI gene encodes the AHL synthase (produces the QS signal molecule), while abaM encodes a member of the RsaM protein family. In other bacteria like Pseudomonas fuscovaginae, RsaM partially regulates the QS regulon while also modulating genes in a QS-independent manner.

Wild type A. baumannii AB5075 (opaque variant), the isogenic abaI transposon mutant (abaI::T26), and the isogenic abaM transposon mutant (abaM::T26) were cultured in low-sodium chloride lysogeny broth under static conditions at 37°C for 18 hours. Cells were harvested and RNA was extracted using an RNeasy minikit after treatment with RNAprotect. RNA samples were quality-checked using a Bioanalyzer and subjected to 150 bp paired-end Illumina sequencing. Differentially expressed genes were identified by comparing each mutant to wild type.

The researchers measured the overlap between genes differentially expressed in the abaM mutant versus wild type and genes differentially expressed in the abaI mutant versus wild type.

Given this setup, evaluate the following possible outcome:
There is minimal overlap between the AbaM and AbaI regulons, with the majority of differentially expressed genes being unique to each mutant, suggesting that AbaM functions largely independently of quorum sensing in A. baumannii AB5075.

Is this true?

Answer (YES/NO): NO